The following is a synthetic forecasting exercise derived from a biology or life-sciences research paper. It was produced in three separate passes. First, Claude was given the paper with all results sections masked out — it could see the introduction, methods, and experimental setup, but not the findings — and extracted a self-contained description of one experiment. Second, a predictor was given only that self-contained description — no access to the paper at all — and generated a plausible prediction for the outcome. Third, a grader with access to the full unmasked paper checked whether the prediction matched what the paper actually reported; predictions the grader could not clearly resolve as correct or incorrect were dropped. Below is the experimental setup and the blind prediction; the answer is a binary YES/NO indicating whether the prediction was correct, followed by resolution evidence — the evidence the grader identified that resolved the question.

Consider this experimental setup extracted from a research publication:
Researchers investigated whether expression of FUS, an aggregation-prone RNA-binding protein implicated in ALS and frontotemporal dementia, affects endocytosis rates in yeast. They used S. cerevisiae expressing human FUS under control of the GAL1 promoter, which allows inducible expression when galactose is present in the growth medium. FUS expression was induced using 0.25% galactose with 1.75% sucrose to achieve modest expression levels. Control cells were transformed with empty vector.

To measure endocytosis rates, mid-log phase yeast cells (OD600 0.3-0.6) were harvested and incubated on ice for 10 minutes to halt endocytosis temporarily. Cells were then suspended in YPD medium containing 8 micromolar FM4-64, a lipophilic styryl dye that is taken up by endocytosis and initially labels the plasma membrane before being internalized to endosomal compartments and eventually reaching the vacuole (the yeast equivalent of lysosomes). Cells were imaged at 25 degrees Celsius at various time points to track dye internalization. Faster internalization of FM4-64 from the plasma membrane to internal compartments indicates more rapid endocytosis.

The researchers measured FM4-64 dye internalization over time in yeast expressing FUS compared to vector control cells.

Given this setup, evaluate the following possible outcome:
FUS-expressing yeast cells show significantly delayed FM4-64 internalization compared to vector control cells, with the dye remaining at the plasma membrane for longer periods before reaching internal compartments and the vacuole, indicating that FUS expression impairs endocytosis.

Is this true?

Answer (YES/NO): YES